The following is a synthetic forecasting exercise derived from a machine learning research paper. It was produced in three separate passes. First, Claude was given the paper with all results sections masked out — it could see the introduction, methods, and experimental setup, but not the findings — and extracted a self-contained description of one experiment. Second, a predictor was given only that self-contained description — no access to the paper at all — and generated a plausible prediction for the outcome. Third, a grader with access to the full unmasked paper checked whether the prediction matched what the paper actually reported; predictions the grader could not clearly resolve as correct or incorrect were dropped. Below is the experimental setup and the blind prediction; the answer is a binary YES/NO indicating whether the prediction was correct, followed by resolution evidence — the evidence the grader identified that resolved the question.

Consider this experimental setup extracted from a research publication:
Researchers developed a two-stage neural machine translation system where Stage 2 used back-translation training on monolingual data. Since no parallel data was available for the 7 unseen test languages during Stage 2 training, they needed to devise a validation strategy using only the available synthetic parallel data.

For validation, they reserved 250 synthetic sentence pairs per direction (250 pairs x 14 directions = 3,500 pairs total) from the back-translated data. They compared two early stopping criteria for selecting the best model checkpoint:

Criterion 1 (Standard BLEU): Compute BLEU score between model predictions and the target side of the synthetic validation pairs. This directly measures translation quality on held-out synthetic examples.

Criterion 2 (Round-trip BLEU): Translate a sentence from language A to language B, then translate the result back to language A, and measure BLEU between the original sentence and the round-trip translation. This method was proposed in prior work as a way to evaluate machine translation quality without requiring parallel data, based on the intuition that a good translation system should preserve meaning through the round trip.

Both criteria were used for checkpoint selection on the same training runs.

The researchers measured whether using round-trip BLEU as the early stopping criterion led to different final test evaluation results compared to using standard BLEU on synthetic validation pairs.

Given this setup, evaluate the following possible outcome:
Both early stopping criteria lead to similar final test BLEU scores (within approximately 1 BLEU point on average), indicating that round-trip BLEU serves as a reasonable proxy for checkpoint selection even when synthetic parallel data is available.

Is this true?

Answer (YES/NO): YES